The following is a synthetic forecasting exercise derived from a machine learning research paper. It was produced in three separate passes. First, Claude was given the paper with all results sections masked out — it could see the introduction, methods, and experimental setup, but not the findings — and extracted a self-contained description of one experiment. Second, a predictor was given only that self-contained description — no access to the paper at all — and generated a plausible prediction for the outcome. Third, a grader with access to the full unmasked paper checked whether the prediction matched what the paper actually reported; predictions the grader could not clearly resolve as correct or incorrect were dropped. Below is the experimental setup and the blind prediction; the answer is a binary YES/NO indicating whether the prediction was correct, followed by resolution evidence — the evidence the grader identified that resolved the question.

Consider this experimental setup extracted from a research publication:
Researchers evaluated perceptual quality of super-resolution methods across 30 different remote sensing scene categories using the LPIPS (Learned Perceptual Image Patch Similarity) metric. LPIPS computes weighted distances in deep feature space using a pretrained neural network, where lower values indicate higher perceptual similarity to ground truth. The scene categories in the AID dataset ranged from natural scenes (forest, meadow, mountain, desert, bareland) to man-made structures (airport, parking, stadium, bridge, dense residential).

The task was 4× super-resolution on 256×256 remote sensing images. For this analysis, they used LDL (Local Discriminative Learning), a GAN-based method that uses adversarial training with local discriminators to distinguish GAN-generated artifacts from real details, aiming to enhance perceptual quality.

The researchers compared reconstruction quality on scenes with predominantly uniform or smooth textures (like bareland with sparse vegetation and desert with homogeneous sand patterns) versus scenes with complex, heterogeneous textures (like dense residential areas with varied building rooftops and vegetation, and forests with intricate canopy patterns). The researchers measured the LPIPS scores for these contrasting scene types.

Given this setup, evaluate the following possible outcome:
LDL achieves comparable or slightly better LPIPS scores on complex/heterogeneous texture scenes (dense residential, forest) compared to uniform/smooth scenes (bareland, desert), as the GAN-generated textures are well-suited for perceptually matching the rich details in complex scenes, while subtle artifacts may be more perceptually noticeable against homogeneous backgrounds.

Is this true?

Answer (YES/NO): NO